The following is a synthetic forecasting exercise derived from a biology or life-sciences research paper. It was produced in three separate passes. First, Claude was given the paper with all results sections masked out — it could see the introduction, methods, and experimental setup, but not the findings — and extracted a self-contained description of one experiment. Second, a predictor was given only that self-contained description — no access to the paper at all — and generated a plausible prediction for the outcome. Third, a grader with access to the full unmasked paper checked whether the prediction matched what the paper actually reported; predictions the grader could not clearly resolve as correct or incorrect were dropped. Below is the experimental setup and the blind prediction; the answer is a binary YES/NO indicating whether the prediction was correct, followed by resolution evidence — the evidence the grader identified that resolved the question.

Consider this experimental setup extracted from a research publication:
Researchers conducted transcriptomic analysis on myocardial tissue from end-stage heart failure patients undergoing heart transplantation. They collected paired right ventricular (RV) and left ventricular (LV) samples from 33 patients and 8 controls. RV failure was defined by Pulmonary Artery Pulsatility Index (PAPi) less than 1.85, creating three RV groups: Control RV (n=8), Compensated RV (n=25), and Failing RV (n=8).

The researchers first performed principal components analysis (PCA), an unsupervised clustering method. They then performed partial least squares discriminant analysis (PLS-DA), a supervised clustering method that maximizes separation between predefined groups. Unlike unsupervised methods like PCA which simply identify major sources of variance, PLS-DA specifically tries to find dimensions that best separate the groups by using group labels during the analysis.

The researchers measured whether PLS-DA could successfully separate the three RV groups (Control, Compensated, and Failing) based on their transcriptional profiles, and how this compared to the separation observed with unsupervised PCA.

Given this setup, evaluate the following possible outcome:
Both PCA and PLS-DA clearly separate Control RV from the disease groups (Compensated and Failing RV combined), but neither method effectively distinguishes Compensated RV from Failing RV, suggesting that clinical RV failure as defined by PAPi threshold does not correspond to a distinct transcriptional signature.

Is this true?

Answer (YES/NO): NO